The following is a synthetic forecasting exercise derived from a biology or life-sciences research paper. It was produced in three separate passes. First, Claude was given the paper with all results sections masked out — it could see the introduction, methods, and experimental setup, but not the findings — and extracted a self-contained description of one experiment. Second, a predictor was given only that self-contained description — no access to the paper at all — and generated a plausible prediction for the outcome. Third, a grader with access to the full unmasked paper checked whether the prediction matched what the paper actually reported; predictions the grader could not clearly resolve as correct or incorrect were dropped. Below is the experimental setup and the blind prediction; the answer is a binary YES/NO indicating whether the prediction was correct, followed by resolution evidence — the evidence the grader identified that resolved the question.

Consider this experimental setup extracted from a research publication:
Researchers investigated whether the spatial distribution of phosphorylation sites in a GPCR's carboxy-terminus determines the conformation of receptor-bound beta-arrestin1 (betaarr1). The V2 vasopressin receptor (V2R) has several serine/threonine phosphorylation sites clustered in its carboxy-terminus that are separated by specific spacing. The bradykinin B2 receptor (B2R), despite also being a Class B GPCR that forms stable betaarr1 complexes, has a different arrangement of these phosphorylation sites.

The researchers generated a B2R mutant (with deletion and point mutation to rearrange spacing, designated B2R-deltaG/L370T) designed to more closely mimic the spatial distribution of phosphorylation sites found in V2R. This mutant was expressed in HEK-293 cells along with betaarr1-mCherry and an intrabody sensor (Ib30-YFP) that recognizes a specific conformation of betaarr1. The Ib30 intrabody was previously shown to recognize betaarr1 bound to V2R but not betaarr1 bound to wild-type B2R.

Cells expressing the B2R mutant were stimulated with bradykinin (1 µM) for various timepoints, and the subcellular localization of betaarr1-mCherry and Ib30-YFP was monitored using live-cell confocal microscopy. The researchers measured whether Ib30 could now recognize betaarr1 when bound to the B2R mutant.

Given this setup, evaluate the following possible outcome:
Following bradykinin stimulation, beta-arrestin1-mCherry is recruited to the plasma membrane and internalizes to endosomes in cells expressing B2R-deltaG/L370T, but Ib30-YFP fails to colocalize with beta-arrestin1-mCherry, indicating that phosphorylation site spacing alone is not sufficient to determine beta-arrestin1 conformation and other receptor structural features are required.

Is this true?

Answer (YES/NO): NO